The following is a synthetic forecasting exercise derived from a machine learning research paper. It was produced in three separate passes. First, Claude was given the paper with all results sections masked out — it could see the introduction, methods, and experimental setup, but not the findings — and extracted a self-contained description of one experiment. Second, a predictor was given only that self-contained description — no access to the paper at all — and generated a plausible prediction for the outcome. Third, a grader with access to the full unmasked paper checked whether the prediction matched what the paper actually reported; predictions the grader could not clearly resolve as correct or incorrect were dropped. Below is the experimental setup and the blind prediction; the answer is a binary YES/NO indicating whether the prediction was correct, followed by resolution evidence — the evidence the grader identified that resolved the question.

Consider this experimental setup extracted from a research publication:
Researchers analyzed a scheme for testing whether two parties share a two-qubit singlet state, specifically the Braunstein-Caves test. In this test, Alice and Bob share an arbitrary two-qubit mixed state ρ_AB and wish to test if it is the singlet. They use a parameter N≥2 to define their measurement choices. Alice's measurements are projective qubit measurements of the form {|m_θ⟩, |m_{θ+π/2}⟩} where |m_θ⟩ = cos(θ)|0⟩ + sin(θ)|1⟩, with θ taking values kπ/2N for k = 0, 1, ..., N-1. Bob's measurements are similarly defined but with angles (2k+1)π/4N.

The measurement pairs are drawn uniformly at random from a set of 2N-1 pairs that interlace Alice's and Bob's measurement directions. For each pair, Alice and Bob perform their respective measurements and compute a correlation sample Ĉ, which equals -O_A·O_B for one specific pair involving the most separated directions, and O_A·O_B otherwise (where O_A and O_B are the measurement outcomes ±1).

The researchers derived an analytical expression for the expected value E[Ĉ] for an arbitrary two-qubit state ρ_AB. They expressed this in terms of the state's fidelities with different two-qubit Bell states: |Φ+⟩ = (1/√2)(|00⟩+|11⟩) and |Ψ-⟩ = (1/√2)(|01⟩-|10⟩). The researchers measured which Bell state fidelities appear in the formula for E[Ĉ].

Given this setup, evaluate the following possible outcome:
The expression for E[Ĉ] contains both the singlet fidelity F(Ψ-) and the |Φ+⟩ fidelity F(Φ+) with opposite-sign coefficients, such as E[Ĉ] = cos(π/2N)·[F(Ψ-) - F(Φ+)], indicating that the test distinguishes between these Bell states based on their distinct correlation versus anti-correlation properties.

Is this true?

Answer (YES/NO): NO